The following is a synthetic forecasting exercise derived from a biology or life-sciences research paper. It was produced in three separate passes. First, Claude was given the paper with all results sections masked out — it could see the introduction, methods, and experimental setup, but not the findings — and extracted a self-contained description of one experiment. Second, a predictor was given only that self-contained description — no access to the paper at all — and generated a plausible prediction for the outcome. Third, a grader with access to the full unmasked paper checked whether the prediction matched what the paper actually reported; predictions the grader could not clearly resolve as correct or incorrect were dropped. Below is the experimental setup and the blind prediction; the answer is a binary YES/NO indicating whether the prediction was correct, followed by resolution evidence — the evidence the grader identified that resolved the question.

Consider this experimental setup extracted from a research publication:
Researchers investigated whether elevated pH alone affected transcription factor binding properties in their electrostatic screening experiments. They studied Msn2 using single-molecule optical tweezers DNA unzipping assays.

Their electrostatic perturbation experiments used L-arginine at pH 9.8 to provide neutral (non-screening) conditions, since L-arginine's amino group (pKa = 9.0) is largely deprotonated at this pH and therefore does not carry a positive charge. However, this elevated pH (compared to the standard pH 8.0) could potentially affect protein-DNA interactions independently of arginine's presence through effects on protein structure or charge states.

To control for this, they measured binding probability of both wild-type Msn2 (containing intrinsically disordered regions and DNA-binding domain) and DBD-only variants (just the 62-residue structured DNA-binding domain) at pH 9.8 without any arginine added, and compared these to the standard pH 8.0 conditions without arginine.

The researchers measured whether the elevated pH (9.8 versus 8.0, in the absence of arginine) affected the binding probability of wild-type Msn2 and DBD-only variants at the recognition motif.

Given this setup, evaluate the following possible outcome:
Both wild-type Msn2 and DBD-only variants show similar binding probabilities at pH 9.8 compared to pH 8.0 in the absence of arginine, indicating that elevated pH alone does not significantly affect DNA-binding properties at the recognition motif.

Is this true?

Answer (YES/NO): YES